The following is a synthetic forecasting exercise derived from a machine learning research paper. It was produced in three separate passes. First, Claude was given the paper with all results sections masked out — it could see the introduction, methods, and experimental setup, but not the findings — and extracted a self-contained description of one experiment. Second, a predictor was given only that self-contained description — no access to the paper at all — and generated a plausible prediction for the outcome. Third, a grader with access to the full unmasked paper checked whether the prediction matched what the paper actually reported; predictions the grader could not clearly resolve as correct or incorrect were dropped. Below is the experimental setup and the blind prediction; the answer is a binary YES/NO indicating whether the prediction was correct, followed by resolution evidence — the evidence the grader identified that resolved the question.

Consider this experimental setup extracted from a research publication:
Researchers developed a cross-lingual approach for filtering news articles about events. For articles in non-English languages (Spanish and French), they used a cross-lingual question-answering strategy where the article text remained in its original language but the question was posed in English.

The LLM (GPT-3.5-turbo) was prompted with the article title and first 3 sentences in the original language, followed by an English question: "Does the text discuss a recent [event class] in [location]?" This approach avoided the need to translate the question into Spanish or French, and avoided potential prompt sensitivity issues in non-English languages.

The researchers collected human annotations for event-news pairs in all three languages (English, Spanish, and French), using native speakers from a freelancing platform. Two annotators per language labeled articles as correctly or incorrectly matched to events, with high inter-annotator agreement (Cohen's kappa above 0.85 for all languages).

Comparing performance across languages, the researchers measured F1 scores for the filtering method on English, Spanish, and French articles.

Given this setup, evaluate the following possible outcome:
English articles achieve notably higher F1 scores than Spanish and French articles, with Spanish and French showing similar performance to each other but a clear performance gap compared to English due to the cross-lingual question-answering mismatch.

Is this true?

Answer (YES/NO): NO